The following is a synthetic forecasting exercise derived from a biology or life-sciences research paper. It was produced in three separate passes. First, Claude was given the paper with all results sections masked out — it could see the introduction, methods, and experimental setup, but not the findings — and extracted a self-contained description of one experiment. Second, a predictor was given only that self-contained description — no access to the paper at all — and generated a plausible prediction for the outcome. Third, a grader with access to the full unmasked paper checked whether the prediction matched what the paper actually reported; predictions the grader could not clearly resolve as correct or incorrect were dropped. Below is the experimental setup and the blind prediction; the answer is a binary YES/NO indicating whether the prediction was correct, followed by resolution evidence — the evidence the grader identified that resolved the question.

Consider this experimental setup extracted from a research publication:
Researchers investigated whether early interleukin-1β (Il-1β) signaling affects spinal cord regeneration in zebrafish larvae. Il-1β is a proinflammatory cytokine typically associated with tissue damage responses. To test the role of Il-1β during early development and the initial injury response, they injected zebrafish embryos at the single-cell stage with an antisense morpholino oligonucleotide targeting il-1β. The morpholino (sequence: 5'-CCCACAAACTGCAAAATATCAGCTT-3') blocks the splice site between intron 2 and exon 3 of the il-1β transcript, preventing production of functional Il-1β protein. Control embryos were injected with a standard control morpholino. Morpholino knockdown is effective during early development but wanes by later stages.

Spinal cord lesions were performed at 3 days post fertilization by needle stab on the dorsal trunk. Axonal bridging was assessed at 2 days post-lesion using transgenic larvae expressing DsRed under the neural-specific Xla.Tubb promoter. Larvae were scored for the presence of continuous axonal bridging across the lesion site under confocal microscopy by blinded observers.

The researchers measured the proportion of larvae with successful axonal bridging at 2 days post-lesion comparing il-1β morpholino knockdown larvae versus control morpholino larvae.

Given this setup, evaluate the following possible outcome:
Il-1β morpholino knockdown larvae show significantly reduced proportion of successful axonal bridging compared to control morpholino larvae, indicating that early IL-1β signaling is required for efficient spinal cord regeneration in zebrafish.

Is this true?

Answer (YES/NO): NO